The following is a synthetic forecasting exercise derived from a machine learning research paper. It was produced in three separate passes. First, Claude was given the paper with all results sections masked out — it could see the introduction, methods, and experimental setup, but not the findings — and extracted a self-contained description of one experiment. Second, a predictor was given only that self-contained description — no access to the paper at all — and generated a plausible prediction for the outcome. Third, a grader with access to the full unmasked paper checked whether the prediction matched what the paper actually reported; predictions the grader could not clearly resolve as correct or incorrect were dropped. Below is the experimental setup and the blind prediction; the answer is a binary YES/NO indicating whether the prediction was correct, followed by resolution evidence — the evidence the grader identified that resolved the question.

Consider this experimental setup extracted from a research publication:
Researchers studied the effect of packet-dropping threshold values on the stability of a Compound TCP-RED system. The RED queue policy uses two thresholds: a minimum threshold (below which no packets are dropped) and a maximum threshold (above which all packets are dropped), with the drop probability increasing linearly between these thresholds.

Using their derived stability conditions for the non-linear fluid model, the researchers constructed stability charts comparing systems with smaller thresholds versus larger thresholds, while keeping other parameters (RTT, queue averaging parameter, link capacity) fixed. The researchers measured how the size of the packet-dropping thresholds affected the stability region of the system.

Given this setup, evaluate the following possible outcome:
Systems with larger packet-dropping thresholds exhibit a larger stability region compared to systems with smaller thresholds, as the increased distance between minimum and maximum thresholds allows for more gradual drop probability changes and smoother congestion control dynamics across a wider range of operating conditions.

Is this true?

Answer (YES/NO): NO